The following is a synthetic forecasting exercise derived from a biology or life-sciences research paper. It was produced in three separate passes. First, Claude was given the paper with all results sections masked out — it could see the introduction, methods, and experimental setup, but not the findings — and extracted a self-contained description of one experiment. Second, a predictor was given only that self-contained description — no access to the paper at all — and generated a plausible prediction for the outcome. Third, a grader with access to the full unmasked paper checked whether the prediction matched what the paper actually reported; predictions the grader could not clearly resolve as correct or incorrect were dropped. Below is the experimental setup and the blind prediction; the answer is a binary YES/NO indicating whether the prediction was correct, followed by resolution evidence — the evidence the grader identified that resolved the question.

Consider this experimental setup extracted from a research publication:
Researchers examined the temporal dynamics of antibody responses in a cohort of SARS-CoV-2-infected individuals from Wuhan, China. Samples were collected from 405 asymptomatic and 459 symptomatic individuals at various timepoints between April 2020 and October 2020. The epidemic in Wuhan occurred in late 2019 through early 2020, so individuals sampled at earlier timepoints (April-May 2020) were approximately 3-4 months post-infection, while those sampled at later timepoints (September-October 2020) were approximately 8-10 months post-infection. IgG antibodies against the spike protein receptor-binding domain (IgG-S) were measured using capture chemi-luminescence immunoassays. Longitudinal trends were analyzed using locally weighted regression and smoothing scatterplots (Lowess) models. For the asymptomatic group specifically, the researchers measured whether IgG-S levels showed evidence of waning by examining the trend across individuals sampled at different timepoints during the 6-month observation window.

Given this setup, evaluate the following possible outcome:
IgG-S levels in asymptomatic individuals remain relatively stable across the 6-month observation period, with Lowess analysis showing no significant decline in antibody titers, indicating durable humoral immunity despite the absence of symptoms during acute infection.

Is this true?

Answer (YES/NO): NO